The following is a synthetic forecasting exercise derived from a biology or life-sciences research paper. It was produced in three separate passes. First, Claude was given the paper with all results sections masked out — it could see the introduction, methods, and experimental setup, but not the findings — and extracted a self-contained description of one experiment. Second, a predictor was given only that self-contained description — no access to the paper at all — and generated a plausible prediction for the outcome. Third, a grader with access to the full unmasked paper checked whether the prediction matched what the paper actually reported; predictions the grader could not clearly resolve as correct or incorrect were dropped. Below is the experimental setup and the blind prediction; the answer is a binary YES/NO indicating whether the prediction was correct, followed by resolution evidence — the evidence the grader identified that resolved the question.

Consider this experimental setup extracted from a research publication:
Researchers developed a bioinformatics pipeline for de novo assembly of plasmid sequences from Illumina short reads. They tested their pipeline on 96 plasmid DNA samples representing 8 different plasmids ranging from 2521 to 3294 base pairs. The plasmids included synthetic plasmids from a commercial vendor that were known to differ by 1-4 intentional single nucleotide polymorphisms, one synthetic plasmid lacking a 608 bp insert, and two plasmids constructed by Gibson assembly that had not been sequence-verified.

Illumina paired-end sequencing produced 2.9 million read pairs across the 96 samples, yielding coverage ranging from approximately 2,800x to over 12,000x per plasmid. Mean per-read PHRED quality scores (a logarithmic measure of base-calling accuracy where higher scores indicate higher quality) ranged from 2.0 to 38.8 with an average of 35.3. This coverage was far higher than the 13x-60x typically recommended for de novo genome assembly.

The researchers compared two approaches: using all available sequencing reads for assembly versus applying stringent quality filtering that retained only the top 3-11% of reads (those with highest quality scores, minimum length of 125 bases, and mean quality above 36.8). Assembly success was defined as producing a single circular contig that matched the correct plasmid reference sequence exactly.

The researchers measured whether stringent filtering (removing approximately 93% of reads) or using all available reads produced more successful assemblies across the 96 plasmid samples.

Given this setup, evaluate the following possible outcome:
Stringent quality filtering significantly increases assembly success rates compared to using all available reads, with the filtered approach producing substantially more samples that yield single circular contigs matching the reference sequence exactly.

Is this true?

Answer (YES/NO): YES